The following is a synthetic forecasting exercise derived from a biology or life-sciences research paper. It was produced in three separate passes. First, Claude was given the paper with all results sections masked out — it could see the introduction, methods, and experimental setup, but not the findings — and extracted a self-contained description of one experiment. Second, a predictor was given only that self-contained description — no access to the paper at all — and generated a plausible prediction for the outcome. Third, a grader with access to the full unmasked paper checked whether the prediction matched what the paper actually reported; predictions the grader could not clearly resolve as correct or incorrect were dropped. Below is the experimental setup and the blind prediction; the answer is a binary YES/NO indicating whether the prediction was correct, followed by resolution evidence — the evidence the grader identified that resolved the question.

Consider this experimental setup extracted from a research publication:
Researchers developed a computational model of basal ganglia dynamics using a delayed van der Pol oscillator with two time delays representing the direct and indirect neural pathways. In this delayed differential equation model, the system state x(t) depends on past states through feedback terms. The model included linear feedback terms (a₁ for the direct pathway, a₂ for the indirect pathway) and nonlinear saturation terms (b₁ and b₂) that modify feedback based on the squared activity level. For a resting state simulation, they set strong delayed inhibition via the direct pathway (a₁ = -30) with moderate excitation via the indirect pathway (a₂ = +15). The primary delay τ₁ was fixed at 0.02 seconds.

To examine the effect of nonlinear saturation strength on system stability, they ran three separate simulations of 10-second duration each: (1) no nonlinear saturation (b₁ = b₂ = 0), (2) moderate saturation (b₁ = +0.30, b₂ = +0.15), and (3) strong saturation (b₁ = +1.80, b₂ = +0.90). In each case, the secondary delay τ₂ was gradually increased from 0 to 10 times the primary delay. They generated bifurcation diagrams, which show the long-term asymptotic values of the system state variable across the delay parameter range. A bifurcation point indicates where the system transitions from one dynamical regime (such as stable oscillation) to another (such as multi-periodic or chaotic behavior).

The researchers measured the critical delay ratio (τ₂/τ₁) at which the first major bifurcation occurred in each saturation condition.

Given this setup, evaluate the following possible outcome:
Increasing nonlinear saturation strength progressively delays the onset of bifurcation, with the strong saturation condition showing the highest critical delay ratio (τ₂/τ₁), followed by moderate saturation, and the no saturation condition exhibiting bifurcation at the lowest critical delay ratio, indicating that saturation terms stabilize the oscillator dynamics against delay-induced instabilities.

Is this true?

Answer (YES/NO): NO